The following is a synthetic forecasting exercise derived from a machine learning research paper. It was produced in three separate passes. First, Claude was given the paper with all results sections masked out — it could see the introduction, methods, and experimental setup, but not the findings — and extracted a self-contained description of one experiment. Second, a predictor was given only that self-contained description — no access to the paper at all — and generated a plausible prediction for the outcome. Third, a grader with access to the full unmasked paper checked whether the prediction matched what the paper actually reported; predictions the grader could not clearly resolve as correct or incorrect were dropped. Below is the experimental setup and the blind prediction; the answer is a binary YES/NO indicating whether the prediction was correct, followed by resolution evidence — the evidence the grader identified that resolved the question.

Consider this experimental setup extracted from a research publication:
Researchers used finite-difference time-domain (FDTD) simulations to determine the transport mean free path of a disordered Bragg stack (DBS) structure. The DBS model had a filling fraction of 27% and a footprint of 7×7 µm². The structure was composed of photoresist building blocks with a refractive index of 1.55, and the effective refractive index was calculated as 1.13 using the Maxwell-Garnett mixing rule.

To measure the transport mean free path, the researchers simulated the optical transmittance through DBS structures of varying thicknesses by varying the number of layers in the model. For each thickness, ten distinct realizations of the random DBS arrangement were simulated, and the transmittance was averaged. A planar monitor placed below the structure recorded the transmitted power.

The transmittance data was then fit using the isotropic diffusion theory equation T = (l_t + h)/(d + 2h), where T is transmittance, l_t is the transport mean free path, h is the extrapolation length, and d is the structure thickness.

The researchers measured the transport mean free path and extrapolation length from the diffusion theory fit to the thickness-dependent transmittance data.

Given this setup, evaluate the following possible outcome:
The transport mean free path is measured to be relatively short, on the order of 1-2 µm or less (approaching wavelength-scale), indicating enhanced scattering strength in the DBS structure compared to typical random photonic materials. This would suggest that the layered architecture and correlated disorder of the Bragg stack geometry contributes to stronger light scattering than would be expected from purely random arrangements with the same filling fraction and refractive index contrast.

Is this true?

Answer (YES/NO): NO